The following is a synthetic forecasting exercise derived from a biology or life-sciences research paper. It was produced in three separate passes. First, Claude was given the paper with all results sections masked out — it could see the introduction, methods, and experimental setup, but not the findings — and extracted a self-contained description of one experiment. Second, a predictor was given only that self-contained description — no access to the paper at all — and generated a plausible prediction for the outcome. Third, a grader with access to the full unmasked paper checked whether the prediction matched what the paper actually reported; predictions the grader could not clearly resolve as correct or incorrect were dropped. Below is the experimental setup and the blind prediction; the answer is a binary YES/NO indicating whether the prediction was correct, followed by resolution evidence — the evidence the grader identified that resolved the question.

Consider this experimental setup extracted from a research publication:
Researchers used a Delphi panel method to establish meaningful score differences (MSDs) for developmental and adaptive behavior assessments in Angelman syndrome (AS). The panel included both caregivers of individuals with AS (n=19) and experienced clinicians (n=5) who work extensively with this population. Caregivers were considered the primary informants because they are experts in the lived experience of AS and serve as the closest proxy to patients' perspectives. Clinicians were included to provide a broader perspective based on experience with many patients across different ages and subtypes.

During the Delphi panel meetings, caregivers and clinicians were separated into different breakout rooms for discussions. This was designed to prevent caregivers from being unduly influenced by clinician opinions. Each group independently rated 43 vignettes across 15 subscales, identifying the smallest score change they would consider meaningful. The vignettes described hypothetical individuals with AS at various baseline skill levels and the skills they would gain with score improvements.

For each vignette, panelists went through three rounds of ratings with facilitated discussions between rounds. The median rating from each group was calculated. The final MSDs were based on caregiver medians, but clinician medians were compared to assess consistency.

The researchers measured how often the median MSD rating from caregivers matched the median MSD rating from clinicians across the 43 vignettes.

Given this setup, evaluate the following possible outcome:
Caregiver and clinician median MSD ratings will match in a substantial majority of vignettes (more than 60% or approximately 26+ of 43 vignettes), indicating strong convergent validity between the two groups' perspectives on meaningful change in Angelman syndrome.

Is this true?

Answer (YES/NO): YES